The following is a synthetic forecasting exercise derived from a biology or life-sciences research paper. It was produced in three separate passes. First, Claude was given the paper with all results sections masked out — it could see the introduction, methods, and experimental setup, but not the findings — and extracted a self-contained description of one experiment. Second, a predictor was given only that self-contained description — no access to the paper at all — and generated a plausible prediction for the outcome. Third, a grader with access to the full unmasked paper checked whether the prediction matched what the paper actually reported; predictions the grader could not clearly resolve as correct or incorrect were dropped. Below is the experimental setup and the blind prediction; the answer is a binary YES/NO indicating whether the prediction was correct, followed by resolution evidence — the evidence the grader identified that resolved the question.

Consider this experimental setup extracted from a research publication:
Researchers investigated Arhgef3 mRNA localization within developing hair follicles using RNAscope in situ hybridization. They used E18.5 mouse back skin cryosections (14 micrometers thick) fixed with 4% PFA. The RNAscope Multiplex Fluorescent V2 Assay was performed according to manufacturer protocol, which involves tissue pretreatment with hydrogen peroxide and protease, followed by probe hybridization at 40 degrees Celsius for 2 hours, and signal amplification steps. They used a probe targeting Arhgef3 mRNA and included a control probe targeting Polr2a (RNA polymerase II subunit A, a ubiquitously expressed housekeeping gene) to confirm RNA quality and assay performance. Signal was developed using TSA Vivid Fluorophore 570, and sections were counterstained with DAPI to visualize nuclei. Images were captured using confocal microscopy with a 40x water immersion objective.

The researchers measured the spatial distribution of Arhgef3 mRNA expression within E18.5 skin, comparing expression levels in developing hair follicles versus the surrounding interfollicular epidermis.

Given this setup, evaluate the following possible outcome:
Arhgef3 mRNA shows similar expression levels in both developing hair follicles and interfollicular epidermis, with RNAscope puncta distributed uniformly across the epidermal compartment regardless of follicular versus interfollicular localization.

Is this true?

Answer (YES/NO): NO